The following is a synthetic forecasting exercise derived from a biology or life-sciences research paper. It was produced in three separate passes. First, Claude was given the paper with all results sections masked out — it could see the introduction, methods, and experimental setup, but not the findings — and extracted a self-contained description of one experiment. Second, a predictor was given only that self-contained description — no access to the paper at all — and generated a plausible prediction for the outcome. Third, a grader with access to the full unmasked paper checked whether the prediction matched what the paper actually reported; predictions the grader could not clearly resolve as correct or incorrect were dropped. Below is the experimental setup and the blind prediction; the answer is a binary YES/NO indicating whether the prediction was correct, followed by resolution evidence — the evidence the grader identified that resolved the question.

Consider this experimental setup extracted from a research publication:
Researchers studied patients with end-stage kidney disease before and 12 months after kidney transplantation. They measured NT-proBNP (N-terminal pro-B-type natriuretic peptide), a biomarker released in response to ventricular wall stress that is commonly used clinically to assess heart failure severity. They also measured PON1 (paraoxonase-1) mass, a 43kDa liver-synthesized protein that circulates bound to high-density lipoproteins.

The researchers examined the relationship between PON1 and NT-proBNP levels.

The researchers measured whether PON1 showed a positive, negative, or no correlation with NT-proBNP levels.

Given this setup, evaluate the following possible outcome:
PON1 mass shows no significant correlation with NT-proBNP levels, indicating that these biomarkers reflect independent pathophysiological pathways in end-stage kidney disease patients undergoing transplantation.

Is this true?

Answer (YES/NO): NO